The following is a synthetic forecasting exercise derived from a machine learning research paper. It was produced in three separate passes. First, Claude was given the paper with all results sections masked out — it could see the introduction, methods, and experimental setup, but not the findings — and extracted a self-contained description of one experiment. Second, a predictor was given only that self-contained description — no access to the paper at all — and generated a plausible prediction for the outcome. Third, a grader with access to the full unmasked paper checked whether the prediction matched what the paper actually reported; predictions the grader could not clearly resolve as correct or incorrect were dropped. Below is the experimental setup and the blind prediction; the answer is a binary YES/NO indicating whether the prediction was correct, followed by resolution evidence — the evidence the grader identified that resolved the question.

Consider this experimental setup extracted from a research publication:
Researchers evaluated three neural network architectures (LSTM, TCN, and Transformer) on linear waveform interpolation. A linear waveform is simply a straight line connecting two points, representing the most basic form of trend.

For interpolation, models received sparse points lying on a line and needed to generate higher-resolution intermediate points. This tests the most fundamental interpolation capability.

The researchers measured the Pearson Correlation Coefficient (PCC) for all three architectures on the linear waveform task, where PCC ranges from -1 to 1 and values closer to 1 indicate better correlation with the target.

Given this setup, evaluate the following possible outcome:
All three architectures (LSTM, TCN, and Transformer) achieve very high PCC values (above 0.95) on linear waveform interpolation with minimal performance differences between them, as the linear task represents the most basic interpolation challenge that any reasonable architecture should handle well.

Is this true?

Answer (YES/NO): YES